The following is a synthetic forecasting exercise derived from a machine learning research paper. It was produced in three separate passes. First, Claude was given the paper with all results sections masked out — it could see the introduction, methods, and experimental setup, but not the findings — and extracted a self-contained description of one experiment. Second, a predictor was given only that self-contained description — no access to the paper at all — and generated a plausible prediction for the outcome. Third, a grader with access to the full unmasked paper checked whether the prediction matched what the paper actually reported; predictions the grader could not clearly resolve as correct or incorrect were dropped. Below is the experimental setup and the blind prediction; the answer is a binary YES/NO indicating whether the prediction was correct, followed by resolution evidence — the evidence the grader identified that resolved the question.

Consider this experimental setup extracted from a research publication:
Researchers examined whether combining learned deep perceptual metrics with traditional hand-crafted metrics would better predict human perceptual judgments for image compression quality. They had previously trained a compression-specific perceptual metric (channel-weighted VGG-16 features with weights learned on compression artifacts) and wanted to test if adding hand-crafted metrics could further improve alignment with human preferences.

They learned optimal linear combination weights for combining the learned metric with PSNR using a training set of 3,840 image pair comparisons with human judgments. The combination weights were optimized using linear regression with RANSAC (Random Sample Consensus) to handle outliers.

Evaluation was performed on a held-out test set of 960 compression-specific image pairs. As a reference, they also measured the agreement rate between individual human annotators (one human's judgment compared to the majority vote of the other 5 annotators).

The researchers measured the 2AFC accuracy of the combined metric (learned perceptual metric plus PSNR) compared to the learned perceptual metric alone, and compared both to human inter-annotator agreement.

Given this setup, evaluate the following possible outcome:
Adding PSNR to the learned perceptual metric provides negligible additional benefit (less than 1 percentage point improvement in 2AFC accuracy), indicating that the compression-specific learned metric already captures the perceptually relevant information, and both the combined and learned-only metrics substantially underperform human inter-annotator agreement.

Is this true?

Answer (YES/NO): NO